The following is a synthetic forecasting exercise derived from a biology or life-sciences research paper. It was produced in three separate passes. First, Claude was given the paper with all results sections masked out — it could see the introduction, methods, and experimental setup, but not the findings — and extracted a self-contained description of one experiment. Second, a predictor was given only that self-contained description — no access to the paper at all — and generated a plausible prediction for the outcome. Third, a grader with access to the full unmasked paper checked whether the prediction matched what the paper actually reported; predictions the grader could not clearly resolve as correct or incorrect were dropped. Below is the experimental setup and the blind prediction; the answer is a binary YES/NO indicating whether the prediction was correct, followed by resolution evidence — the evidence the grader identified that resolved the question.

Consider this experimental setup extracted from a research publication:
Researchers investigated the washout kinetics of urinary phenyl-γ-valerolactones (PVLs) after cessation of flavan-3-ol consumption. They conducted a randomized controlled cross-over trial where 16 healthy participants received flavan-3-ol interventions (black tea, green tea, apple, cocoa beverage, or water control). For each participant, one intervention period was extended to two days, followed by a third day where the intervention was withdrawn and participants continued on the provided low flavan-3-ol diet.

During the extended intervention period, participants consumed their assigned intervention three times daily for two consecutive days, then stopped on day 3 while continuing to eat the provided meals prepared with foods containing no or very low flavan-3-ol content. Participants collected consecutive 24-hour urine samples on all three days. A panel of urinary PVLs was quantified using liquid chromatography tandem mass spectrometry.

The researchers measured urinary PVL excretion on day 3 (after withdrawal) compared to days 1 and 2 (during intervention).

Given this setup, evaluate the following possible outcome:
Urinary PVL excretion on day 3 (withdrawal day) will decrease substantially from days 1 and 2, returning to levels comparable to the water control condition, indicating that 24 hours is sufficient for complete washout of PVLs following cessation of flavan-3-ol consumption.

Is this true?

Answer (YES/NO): NO